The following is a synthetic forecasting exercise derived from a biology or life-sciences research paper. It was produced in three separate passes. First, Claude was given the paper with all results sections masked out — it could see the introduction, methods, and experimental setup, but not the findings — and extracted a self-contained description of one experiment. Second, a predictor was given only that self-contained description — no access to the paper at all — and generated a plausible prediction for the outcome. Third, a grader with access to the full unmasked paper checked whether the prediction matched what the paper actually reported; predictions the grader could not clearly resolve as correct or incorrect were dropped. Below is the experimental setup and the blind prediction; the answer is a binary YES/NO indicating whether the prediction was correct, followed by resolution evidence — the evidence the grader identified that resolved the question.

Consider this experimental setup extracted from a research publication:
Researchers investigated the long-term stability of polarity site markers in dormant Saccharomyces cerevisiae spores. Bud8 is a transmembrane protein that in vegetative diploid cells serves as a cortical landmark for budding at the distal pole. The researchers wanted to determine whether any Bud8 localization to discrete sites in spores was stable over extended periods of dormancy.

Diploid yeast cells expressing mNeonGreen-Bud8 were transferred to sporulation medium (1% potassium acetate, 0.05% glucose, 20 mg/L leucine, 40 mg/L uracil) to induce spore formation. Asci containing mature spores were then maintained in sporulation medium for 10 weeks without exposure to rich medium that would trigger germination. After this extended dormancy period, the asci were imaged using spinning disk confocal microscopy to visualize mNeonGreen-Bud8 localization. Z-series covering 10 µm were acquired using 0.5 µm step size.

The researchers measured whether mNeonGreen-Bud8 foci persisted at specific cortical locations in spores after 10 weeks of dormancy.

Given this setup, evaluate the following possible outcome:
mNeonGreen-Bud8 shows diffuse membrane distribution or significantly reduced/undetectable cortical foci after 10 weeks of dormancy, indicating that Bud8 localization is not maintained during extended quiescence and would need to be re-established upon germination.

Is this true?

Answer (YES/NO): NO